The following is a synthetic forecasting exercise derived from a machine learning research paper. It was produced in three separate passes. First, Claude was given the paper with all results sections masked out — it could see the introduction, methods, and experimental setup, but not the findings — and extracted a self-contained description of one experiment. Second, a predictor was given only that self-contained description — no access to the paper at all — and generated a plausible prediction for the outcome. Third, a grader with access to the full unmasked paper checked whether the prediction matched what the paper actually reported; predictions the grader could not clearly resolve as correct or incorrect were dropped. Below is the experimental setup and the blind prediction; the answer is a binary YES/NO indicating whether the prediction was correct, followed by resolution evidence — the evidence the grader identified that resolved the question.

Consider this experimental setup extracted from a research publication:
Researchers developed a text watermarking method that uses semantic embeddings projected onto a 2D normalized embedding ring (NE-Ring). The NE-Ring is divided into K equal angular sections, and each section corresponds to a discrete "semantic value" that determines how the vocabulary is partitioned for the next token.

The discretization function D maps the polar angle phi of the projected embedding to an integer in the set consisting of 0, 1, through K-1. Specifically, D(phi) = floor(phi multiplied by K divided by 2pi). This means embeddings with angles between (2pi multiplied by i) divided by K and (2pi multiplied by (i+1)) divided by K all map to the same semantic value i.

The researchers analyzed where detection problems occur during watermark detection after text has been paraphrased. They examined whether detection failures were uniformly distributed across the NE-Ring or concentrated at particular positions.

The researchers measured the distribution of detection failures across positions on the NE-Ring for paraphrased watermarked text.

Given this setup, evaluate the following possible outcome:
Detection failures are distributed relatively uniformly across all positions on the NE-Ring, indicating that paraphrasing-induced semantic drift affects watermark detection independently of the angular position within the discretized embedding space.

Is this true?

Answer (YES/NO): NO